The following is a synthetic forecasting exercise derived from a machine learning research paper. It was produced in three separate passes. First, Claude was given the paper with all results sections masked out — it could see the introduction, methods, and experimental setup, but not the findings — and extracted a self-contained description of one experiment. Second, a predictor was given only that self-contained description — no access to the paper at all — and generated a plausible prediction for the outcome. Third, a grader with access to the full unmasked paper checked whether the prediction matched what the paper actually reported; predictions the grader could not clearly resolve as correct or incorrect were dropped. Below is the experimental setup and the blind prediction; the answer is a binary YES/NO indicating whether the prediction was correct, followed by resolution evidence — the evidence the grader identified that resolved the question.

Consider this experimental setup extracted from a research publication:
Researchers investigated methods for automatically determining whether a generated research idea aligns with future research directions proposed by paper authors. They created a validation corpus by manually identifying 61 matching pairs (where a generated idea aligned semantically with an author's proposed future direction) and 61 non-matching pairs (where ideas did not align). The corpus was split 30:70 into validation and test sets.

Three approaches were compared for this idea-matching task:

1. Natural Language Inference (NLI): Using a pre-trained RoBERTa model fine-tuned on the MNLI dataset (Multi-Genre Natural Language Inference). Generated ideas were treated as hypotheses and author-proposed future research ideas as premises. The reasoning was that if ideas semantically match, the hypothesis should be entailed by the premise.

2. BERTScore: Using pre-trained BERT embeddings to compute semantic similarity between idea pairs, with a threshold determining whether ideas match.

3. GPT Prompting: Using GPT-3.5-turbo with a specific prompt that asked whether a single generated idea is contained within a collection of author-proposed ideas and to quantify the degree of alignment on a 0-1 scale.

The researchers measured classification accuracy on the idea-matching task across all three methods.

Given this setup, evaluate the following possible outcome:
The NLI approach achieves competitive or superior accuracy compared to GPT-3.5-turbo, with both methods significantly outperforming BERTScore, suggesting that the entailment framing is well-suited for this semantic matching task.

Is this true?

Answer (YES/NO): NO